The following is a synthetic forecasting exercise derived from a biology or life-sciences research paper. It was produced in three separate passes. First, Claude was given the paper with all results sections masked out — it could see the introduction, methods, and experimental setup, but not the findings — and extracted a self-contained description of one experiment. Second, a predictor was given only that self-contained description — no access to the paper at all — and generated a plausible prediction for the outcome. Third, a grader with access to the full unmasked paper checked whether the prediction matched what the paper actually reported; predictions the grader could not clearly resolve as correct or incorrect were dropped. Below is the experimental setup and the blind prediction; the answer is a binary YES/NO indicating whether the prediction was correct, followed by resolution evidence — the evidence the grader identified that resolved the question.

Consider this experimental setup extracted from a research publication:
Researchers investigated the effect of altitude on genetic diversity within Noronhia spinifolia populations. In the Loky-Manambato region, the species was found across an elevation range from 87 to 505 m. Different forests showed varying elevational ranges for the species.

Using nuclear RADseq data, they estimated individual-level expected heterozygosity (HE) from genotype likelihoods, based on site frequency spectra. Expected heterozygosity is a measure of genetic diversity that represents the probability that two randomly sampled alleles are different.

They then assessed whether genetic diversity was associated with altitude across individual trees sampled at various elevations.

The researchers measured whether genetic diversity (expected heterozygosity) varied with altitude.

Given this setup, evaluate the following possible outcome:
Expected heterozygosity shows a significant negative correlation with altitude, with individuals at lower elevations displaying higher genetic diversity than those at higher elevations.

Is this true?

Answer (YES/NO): NO